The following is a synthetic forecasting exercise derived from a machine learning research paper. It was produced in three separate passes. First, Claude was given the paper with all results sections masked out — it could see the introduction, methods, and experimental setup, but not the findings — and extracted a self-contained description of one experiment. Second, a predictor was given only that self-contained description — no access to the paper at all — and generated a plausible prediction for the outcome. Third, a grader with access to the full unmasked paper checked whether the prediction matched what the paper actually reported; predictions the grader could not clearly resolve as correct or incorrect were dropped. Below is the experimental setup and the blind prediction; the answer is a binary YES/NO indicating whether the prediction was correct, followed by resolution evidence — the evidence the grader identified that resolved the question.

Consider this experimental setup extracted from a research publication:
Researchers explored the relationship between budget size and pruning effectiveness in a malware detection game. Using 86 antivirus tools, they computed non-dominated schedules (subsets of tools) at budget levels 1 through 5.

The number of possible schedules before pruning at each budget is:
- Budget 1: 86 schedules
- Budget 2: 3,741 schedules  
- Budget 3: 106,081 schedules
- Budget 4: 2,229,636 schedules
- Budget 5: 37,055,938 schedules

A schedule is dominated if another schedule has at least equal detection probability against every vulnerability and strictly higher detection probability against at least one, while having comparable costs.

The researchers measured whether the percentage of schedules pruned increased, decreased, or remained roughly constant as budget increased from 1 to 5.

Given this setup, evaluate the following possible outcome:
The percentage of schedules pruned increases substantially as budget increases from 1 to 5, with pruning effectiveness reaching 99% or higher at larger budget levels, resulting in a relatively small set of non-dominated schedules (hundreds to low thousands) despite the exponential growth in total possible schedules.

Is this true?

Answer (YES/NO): YES